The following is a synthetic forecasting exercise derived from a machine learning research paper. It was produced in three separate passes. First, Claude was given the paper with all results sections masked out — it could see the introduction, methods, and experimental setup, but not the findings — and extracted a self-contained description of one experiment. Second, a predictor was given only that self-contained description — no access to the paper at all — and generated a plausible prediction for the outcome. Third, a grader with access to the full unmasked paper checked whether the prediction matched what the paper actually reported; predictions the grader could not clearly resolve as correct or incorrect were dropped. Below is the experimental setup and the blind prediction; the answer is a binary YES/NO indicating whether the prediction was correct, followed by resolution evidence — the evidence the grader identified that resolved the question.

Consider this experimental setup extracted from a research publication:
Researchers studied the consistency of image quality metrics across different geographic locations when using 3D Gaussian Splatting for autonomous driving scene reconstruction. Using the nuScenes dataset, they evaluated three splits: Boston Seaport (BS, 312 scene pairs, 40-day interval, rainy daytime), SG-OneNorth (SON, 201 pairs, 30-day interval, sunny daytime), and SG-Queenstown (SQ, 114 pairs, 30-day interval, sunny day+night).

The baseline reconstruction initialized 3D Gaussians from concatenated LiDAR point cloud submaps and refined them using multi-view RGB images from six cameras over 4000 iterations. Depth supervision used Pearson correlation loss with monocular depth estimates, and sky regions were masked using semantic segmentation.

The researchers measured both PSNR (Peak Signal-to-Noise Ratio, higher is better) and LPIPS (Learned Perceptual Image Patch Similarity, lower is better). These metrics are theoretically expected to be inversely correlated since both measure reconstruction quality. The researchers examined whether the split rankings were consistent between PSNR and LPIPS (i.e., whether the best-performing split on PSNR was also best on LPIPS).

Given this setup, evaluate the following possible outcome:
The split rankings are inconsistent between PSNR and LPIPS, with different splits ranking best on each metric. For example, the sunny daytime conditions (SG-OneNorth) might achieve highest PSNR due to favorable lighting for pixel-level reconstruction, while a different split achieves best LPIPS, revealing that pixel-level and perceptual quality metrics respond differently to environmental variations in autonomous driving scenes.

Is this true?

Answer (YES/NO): NO